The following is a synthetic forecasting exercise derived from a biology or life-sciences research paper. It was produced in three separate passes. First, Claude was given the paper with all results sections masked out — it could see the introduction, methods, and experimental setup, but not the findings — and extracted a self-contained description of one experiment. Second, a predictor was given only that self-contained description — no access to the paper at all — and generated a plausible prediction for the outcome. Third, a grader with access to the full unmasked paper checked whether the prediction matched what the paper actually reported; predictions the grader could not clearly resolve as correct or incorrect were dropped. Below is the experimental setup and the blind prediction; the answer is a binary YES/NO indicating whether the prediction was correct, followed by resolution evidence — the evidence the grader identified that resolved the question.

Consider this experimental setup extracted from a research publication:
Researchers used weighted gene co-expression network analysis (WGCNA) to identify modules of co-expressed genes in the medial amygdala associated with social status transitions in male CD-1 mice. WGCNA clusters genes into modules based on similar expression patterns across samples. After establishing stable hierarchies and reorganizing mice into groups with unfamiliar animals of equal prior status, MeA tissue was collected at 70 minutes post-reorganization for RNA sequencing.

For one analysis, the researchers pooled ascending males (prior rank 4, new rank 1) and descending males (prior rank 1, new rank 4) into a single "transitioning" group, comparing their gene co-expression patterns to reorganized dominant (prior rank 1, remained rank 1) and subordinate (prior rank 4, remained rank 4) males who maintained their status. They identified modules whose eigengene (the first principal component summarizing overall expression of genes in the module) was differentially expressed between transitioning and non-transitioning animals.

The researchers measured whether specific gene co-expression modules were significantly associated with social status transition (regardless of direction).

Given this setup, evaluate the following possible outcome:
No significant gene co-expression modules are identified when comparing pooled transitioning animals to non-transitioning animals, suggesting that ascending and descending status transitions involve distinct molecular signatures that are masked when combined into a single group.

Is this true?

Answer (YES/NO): NO